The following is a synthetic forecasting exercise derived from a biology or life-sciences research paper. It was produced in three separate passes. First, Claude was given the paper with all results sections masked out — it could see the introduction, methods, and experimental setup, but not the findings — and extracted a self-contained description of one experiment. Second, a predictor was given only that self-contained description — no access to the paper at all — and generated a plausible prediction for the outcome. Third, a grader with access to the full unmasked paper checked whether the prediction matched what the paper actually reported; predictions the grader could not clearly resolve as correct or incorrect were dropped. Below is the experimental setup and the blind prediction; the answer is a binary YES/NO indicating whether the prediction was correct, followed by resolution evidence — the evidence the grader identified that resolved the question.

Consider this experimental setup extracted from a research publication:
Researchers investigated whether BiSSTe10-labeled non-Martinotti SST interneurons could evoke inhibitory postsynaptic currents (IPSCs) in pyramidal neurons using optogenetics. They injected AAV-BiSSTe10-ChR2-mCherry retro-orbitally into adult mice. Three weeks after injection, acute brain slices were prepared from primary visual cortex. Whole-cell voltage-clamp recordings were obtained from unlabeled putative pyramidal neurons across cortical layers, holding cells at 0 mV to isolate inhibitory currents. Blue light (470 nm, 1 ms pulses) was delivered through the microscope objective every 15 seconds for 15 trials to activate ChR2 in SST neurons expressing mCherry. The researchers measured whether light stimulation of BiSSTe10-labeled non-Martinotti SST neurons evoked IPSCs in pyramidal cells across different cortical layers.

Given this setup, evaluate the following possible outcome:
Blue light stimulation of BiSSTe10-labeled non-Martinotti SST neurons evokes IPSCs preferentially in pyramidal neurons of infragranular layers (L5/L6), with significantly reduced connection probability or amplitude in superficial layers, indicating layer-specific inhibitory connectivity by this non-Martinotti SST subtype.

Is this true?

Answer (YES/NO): NO